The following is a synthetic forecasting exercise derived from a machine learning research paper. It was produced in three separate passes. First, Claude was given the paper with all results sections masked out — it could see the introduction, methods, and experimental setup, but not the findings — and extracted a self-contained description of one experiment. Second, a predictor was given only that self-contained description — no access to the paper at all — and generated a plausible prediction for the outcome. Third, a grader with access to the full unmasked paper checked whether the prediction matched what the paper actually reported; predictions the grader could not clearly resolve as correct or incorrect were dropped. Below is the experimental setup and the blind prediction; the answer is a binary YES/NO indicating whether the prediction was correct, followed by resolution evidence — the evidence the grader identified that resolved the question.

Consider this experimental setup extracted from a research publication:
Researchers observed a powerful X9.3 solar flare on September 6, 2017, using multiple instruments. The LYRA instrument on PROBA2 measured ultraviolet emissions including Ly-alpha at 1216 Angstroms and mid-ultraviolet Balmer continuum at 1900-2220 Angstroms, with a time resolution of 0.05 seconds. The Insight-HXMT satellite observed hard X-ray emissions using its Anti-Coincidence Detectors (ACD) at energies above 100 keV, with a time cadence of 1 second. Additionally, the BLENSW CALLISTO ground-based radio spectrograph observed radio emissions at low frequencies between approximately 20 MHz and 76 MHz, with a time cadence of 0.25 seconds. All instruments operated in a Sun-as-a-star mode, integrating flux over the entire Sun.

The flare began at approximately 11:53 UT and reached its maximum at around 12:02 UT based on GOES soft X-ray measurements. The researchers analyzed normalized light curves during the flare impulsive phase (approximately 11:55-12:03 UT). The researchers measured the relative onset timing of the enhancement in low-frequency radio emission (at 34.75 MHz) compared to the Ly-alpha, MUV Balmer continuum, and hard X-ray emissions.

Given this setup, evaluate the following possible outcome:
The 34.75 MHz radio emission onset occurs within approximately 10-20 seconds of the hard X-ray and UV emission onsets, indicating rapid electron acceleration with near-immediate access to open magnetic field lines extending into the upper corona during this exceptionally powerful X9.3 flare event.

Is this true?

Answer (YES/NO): NO